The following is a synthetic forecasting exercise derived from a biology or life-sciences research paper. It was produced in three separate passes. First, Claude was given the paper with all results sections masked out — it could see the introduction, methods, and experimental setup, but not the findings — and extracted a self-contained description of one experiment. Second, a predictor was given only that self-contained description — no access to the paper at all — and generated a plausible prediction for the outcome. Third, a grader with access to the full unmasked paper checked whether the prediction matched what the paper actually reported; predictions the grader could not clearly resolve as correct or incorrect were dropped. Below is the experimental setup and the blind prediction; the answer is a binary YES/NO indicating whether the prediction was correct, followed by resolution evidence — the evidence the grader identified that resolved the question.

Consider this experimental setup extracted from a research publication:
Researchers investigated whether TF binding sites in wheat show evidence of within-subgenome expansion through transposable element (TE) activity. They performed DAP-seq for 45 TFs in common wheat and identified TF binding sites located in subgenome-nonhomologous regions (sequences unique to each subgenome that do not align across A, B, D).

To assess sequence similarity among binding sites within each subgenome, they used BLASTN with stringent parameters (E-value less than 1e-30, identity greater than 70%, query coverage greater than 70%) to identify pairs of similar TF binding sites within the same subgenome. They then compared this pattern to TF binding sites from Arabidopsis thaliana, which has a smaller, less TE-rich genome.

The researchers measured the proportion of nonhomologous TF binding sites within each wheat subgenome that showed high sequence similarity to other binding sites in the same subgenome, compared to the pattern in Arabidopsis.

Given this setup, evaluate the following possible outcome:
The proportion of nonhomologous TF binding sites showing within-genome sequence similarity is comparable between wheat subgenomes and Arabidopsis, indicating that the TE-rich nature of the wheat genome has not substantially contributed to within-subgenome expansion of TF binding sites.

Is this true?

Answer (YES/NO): NO